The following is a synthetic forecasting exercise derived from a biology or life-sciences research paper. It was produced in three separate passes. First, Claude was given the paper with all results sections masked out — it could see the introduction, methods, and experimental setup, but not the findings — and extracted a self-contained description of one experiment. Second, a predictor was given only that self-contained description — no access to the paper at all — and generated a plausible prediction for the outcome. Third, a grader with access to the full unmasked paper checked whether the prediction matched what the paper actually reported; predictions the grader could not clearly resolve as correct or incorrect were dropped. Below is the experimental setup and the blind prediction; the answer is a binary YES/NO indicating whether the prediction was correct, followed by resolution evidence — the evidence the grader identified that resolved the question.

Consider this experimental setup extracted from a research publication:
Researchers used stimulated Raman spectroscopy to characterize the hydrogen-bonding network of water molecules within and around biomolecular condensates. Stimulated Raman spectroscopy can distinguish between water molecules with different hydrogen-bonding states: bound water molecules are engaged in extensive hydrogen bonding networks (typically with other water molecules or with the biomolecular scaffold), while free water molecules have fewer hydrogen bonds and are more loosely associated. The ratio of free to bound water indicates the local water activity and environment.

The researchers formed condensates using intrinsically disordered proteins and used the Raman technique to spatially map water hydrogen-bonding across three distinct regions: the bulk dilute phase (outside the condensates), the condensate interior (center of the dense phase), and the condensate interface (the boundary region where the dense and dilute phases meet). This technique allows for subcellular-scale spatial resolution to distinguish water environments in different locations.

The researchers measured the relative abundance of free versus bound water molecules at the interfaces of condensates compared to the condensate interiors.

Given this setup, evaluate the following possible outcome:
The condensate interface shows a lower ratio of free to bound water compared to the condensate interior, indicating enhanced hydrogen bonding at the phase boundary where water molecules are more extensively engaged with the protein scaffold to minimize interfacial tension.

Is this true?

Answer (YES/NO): NO